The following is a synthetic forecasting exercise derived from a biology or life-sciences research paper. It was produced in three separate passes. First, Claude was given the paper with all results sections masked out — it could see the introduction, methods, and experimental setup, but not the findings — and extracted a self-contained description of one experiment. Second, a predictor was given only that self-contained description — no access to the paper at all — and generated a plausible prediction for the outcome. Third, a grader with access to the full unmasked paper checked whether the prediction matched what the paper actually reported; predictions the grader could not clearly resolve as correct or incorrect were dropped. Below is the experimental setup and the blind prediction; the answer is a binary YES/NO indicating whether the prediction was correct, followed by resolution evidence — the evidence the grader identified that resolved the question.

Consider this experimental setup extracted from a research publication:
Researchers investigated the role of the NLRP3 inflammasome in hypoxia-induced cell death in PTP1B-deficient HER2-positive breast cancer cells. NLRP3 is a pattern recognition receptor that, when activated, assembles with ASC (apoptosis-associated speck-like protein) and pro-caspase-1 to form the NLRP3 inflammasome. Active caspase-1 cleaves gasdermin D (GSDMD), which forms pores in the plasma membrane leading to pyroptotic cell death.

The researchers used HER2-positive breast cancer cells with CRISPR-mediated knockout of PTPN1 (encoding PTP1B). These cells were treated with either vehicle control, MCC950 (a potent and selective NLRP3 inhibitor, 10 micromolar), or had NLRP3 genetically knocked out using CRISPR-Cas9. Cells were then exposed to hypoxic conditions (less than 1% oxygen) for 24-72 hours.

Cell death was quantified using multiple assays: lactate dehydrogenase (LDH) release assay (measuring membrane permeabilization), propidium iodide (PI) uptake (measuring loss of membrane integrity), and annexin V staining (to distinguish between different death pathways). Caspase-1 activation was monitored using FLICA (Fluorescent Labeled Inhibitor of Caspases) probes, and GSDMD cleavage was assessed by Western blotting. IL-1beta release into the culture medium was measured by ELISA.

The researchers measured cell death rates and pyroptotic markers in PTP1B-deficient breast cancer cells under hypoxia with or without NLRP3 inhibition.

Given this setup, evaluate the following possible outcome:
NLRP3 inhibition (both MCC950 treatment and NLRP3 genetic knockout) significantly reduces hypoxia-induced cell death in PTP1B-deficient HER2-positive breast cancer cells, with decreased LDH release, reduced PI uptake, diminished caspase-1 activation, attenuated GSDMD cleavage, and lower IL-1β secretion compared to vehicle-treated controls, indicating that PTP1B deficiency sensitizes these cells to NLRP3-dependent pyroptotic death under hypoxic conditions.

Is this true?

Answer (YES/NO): NO